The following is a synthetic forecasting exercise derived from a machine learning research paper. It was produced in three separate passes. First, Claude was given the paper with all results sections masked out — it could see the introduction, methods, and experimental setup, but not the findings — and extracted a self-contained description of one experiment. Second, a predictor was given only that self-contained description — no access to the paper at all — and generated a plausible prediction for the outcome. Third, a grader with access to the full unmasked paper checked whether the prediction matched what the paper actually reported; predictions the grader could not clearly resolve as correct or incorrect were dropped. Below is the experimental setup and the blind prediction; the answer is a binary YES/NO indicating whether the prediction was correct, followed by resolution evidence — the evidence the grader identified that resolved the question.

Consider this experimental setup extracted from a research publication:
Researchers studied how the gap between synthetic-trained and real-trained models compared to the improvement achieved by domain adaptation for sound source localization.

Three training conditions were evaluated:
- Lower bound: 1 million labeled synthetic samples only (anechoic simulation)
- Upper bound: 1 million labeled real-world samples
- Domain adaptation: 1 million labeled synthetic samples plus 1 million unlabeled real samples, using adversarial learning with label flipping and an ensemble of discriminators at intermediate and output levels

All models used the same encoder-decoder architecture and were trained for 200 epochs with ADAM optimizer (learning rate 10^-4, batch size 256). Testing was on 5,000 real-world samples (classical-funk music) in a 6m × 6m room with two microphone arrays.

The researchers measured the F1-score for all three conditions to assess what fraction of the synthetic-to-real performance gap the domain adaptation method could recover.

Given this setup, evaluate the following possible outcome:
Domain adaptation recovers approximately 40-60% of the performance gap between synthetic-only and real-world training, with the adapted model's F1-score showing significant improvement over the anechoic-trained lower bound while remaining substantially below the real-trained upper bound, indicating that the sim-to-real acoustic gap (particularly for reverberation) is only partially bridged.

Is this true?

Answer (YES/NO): NO